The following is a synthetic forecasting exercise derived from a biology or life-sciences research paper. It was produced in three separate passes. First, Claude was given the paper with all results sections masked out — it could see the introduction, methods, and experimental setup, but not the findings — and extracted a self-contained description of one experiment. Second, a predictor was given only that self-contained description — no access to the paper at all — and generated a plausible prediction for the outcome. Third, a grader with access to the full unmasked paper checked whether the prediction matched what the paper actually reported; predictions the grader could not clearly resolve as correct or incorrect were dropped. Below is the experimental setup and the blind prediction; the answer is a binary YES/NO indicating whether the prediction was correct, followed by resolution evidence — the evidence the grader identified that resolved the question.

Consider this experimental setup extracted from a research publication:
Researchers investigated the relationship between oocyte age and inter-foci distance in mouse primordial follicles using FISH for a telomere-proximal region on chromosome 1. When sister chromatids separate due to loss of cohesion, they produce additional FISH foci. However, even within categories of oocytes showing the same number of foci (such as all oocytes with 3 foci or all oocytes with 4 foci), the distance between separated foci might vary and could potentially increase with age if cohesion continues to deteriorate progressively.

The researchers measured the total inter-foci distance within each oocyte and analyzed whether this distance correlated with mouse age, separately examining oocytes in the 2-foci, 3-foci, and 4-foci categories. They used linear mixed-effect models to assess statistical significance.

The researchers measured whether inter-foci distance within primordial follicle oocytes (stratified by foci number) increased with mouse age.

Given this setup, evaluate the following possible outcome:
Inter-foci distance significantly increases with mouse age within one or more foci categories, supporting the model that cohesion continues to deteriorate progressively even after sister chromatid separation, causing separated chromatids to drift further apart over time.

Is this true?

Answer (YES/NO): YES